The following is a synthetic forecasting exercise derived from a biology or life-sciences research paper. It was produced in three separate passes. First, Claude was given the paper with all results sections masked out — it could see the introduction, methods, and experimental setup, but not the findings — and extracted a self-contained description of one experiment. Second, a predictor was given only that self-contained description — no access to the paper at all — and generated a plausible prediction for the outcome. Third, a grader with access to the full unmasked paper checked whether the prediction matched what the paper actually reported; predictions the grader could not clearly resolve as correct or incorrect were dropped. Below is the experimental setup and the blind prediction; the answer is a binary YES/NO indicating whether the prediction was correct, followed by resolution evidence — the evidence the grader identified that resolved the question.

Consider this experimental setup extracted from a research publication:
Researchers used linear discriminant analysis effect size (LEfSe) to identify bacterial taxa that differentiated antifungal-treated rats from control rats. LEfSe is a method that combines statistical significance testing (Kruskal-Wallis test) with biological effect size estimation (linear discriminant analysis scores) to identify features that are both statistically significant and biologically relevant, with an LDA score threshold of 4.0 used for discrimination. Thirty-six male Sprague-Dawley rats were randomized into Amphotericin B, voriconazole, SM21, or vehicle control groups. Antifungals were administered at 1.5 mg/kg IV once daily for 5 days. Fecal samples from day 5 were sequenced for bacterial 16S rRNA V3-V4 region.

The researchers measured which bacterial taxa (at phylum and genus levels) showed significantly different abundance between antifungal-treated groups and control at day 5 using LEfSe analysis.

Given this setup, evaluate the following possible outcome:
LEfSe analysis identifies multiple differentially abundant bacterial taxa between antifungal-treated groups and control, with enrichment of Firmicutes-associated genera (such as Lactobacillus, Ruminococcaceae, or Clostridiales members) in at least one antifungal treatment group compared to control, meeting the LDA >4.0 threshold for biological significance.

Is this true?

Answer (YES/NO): YES